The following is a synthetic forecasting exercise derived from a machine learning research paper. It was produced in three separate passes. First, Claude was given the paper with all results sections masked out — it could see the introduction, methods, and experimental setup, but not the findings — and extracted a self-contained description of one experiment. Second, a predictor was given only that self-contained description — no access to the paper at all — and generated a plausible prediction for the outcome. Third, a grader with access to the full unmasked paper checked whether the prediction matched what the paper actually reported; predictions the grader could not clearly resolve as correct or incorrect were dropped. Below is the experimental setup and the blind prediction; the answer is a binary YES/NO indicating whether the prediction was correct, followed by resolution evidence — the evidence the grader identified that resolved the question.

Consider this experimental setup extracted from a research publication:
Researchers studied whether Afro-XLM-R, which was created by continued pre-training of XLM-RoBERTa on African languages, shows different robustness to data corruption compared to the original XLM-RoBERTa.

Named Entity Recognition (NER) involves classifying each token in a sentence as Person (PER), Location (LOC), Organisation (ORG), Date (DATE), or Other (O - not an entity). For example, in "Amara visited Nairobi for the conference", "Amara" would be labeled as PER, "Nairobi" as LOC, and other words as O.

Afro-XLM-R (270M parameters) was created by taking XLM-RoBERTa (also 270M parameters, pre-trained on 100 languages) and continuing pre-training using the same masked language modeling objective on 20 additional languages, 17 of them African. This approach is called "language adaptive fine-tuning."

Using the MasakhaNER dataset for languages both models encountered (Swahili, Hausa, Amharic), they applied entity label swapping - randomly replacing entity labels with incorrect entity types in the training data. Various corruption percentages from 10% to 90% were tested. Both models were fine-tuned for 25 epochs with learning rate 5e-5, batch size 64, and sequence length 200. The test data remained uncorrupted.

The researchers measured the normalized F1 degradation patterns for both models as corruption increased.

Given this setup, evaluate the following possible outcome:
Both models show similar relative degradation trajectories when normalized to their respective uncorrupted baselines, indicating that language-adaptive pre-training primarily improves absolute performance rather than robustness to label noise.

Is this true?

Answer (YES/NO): YES